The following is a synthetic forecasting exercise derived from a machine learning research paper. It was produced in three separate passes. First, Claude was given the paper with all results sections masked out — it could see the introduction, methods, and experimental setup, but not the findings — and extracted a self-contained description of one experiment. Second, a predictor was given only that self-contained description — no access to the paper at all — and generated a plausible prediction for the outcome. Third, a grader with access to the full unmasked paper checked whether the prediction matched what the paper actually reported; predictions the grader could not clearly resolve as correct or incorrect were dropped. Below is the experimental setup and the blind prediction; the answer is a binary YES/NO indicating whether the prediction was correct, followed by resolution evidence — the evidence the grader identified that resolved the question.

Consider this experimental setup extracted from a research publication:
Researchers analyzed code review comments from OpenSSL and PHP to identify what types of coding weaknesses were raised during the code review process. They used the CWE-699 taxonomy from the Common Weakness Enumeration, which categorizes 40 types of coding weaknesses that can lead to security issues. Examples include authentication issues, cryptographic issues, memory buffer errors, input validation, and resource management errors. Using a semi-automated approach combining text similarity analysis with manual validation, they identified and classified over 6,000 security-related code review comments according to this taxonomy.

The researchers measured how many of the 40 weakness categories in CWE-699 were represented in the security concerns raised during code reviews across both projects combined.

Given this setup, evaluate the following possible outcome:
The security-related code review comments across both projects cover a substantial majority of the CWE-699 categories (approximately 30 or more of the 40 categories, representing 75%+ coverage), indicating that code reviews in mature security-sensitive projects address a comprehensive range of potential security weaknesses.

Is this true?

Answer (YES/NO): YES